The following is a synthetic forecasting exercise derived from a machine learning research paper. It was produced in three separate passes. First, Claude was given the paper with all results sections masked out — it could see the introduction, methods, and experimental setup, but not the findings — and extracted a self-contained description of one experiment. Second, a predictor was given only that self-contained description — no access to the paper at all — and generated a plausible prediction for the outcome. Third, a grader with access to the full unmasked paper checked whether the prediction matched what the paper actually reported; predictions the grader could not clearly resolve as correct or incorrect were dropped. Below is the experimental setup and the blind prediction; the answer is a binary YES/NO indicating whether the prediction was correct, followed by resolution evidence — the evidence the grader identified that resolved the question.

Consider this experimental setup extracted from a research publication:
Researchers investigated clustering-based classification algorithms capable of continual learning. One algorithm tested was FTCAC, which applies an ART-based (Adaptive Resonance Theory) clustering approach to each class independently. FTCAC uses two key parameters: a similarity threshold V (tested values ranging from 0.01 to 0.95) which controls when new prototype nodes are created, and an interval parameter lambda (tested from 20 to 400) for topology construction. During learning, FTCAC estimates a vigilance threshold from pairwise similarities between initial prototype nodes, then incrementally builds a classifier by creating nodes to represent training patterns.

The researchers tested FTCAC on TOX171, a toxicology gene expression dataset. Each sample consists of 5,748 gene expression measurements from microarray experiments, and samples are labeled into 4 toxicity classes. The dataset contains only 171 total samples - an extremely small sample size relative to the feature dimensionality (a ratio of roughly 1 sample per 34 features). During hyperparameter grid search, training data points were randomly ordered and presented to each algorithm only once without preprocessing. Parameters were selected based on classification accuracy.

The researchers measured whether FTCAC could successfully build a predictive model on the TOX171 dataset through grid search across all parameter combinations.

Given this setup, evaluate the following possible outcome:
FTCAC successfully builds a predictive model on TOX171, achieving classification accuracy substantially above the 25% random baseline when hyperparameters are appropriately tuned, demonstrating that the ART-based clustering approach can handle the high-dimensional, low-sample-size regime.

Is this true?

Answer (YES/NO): NO